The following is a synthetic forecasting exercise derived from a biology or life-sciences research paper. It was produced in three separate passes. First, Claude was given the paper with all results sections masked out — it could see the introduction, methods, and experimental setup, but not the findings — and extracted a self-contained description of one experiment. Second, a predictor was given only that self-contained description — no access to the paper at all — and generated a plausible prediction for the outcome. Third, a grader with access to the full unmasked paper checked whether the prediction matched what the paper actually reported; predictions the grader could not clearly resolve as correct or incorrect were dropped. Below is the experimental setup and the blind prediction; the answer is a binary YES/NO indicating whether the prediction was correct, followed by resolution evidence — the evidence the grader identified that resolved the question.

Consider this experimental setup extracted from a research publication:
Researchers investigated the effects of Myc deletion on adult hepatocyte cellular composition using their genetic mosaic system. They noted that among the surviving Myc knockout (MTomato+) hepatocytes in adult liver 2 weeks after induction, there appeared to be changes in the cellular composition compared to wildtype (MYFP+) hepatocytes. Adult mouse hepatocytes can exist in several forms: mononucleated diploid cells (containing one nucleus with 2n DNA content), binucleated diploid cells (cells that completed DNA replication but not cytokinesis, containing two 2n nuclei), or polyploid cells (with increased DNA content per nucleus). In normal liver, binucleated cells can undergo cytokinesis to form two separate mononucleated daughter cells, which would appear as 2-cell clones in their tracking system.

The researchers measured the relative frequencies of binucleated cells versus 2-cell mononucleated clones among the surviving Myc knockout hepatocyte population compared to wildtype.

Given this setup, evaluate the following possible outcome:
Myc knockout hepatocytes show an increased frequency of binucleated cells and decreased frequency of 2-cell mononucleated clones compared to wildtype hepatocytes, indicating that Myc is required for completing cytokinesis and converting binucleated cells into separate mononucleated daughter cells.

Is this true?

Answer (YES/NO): YES